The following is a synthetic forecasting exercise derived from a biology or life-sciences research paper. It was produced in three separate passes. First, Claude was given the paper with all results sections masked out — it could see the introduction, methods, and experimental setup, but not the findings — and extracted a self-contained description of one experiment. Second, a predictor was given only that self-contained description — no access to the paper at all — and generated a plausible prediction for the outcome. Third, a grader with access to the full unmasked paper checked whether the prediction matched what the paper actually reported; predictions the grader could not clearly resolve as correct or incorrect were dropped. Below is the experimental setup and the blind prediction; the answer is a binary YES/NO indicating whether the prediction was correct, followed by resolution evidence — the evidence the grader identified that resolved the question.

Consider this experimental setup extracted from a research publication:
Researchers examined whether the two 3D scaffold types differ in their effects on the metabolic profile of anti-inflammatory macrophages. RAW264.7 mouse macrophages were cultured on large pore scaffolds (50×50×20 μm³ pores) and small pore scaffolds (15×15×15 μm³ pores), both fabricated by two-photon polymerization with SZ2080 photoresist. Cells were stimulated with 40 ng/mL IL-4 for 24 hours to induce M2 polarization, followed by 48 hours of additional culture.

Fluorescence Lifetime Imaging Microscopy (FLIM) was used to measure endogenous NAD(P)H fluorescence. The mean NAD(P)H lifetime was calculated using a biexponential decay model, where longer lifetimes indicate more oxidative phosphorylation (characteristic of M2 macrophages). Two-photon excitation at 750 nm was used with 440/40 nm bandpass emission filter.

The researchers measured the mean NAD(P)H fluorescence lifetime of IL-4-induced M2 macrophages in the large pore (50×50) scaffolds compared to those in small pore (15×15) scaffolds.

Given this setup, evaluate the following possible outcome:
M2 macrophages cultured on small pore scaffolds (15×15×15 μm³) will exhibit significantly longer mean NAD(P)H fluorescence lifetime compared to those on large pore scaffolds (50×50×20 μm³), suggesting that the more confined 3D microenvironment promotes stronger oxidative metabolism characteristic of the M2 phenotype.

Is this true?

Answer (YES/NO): NO